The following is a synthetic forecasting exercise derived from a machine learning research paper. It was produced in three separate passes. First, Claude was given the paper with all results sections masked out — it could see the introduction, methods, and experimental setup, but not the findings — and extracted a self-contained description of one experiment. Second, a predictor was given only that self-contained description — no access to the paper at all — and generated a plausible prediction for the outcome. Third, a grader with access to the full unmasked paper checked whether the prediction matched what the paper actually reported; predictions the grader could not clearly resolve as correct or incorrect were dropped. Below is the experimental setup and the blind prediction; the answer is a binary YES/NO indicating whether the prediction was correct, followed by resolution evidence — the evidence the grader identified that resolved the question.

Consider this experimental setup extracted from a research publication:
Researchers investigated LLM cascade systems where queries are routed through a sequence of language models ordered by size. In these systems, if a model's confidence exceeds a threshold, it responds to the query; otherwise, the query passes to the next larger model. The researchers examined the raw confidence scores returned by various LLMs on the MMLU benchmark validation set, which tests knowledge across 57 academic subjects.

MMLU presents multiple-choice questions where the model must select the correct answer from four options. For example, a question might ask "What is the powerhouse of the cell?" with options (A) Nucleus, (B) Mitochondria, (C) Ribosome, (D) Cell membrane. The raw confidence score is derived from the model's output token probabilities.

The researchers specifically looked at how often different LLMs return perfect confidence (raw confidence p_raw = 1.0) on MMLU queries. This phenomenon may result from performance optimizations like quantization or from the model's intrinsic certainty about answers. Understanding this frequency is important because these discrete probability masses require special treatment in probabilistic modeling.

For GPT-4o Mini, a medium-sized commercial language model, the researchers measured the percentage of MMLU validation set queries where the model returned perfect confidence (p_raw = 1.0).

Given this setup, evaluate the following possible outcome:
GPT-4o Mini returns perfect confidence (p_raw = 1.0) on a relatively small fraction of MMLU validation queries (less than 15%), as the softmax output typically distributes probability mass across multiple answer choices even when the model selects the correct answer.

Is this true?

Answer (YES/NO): NO